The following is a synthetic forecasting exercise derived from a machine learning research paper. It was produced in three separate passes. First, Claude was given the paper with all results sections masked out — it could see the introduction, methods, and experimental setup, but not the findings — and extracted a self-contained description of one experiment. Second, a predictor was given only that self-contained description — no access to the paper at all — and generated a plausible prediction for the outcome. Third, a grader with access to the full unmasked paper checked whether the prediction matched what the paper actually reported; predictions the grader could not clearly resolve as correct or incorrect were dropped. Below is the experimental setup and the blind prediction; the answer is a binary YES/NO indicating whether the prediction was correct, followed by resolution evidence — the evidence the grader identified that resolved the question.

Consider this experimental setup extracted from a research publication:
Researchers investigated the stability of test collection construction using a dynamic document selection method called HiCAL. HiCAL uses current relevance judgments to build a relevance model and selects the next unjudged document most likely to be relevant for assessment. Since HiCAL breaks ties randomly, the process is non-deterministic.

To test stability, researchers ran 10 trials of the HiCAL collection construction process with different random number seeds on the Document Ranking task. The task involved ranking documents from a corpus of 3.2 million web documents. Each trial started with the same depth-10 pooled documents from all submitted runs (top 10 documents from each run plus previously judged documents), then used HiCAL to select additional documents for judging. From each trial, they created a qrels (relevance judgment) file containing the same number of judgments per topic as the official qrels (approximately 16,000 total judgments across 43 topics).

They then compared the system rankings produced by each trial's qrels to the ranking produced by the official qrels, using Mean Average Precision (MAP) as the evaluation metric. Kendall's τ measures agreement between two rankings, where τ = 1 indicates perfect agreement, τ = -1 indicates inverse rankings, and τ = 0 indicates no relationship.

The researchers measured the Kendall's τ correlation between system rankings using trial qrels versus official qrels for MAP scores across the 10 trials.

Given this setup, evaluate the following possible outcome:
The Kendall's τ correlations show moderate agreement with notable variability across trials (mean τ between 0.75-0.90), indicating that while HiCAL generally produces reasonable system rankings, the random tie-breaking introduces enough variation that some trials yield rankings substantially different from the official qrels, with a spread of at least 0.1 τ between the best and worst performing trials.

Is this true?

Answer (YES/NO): NO